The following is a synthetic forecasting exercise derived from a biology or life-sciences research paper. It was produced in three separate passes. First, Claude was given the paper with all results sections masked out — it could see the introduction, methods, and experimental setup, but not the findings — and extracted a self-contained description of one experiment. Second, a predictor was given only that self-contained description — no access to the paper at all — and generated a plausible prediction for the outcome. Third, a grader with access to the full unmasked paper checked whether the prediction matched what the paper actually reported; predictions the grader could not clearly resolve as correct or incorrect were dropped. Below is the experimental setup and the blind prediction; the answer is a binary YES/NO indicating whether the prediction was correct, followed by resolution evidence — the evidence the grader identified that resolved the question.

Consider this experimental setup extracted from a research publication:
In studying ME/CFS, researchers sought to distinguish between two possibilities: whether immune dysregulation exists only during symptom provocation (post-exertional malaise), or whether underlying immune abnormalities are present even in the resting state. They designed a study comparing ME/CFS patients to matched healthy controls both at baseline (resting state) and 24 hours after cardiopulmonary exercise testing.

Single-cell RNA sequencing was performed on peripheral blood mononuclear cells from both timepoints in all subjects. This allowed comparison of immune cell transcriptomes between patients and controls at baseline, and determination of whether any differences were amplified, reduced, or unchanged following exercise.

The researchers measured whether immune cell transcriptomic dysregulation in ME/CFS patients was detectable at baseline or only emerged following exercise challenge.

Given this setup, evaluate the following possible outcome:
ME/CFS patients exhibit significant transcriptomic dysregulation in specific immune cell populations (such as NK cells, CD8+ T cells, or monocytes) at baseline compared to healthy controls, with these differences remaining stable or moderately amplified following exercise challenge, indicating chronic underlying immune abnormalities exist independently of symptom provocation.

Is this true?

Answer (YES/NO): YES